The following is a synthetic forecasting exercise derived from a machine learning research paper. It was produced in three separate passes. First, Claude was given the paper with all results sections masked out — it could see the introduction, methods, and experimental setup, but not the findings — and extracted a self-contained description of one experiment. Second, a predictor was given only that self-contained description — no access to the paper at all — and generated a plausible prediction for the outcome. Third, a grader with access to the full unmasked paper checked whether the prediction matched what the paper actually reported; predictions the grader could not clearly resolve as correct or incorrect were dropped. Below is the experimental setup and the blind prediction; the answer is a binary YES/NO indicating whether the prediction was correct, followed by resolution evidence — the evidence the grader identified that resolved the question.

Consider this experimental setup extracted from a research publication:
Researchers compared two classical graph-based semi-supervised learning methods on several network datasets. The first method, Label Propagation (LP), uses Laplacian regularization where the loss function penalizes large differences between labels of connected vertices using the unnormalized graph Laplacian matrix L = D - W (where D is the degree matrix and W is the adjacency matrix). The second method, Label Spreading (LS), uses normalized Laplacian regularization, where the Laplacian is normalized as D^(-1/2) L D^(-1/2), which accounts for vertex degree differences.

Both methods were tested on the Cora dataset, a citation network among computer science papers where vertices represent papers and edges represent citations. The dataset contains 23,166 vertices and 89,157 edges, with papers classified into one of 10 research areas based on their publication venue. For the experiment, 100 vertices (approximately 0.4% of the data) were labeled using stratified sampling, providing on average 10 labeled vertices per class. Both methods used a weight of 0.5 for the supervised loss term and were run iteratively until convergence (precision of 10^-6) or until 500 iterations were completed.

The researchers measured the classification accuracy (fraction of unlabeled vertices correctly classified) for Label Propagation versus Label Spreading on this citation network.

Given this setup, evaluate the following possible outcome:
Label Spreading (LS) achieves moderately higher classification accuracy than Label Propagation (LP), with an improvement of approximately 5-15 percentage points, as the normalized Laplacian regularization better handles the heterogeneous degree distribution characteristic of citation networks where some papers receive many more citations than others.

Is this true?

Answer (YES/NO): NO